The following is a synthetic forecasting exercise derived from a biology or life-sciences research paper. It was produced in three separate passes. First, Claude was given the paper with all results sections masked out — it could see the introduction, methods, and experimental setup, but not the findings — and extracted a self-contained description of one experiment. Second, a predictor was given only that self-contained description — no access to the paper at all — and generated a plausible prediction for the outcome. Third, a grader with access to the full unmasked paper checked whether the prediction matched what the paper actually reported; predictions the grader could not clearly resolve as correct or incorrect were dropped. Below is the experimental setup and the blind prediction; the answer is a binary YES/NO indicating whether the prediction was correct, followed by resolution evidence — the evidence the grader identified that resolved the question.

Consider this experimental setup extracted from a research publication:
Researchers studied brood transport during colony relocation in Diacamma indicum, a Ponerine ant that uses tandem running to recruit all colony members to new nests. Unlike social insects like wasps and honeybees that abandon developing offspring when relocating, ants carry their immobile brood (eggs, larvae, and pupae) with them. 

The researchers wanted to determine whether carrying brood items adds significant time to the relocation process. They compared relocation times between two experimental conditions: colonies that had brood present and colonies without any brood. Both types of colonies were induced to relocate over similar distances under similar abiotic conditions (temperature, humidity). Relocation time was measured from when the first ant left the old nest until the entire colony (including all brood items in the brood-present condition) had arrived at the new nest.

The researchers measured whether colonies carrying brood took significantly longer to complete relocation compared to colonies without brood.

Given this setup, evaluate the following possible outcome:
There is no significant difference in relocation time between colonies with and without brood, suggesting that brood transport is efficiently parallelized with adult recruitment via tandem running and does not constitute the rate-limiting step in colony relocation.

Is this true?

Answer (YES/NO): YES